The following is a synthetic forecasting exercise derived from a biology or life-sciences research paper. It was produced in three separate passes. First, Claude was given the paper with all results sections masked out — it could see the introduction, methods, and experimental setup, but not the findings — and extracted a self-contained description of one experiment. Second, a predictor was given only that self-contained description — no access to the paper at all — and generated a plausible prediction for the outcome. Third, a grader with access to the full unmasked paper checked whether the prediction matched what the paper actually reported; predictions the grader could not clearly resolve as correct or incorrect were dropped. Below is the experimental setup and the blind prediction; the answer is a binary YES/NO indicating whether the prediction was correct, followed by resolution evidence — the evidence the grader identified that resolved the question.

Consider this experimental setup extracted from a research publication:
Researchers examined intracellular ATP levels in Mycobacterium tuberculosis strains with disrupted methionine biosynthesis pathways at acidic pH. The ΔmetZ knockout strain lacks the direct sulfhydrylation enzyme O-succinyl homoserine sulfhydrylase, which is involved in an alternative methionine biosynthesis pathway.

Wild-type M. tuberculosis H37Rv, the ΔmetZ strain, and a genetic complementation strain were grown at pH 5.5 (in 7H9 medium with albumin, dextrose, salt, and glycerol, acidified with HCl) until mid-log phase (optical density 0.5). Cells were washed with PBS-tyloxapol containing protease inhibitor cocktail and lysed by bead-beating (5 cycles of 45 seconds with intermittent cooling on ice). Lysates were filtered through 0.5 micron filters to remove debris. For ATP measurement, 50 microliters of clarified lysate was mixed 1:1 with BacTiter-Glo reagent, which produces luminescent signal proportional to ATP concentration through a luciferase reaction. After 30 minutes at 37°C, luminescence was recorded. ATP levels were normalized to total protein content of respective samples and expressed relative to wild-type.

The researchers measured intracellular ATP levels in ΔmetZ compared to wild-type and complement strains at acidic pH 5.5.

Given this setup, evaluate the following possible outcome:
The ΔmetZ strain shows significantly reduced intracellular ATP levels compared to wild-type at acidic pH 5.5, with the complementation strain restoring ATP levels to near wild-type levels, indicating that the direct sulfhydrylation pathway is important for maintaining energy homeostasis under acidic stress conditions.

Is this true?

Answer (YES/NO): NO